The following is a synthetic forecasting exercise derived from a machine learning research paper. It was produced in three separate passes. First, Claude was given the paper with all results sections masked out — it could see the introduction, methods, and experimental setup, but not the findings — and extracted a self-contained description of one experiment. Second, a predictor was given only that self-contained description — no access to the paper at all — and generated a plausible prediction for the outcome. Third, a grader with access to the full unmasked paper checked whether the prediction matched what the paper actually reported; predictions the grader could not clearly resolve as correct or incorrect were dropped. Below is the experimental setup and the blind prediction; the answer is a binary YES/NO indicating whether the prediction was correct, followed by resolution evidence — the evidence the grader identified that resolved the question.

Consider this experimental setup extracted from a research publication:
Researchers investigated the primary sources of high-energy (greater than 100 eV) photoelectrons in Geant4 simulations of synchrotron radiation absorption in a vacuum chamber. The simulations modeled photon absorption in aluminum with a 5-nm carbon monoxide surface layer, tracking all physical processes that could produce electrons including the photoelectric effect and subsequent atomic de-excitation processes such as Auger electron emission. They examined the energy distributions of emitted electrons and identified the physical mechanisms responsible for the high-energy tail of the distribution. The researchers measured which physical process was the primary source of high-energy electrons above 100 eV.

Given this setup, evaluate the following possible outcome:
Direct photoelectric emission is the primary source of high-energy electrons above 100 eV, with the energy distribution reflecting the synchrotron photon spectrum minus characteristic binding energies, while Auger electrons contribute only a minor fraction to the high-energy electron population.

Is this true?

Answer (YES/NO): NO